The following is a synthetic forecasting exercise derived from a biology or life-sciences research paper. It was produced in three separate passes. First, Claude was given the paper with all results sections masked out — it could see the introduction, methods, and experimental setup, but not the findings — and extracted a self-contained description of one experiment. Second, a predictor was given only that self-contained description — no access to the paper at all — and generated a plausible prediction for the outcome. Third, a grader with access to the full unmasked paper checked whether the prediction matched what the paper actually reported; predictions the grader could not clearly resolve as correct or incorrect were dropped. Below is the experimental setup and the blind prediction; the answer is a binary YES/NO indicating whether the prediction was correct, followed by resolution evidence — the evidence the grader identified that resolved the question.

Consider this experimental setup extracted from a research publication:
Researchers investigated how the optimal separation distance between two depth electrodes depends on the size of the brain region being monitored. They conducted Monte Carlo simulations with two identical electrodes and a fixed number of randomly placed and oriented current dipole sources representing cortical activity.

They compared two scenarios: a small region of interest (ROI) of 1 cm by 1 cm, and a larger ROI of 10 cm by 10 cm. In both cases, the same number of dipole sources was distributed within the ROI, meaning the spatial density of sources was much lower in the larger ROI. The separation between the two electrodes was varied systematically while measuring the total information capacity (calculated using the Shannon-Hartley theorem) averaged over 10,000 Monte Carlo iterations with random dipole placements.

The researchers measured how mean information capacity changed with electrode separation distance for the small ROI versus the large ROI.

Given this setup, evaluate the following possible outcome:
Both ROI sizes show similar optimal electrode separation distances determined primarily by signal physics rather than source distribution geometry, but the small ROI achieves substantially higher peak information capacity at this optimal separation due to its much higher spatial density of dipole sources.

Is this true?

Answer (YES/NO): NO